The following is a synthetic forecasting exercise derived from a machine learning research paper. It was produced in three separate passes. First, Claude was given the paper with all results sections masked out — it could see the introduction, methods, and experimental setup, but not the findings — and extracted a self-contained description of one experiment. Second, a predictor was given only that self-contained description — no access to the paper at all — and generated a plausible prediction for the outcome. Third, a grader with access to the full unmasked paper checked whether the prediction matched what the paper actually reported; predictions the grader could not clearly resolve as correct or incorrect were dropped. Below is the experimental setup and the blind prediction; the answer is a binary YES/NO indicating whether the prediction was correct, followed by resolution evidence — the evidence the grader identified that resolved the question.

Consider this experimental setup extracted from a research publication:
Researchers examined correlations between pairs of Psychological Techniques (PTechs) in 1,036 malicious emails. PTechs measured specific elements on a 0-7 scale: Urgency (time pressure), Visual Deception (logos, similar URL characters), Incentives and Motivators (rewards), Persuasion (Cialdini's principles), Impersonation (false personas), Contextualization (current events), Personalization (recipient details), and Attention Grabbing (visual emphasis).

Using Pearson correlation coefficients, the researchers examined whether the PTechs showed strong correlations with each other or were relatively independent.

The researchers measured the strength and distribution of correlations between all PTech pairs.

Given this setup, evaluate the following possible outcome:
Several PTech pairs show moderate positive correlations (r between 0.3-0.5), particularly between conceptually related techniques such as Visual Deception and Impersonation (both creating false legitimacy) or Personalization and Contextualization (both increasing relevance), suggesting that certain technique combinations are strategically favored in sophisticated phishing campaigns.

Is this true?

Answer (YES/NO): NO